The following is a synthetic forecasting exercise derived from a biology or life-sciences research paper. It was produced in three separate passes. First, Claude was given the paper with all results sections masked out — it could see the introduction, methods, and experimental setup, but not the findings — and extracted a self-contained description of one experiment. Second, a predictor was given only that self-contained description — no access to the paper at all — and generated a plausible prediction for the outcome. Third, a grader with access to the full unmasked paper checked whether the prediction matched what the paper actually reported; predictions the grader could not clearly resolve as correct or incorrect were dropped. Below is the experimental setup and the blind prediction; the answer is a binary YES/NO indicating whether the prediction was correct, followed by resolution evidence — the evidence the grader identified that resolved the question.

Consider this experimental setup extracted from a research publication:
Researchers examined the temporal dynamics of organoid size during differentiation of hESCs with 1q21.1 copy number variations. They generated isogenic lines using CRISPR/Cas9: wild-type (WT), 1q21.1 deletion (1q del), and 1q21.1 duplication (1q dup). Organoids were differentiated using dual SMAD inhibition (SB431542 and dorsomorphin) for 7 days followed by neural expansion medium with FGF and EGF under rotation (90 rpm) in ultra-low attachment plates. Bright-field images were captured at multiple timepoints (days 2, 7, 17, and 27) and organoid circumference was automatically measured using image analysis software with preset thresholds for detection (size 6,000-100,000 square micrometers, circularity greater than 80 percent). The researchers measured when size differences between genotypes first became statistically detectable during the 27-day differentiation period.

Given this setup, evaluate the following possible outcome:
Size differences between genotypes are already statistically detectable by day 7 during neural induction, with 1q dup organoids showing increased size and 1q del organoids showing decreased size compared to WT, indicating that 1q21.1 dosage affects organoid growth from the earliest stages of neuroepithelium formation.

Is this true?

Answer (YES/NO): NO